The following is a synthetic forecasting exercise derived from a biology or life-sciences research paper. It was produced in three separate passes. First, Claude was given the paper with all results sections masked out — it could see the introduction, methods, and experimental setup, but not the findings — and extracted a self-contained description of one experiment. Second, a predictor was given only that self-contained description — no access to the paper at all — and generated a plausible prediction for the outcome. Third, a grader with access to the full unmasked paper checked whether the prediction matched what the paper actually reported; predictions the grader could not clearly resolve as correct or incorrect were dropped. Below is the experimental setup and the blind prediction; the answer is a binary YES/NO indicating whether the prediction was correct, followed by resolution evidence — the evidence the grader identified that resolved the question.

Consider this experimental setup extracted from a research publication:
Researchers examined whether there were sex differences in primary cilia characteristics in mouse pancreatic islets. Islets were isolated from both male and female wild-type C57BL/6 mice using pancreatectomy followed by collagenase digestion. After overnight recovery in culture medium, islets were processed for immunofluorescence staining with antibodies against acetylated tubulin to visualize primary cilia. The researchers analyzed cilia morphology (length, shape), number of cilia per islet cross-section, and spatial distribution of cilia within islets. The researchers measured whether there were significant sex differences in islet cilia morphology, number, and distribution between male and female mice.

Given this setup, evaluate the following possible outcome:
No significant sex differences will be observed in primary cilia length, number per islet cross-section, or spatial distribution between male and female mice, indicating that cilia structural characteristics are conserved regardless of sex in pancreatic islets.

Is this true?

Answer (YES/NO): YES